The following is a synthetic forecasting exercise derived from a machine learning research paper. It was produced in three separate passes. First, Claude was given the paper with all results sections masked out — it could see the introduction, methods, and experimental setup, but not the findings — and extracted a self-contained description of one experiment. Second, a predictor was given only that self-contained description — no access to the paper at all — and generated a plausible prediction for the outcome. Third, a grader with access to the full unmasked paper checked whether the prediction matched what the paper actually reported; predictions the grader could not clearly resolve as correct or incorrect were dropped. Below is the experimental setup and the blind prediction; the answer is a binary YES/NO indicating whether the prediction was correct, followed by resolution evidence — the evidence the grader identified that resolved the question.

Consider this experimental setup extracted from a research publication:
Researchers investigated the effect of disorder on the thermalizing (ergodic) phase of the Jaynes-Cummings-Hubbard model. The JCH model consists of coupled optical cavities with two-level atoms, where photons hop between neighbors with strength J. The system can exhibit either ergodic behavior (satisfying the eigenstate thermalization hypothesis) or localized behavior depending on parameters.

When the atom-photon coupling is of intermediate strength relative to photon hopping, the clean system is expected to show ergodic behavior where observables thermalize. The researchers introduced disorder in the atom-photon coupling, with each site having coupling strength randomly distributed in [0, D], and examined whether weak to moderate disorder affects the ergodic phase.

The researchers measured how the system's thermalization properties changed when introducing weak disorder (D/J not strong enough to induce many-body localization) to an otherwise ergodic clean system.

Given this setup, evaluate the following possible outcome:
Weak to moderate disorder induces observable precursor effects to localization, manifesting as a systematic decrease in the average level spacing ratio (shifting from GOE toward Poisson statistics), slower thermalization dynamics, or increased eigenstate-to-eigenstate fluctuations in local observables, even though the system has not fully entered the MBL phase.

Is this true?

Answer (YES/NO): NO